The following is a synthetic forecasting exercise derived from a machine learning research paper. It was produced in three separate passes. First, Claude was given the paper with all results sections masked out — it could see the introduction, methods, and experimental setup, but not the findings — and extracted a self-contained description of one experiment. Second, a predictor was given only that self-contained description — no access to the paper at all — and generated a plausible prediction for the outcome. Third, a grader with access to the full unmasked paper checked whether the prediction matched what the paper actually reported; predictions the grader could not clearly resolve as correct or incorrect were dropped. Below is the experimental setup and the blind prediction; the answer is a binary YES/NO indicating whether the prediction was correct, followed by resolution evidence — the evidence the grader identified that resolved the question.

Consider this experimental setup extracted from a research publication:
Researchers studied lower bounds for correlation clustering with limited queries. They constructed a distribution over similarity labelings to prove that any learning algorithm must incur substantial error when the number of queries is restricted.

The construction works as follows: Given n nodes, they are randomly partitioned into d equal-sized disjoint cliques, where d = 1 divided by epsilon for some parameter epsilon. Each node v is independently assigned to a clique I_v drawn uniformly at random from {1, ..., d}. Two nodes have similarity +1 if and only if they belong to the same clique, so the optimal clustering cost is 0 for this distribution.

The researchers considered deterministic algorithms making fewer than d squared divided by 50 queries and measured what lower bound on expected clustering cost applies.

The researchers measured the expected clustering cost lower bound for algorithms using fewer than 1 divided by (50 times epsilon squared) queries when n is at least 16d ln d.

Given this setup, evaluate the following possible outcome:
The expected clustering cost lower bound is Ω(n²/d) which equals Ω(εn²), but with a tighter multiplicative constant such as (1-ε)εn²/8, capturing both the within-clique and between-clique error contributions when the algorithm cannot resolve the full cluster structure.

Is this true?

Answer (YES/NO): NO